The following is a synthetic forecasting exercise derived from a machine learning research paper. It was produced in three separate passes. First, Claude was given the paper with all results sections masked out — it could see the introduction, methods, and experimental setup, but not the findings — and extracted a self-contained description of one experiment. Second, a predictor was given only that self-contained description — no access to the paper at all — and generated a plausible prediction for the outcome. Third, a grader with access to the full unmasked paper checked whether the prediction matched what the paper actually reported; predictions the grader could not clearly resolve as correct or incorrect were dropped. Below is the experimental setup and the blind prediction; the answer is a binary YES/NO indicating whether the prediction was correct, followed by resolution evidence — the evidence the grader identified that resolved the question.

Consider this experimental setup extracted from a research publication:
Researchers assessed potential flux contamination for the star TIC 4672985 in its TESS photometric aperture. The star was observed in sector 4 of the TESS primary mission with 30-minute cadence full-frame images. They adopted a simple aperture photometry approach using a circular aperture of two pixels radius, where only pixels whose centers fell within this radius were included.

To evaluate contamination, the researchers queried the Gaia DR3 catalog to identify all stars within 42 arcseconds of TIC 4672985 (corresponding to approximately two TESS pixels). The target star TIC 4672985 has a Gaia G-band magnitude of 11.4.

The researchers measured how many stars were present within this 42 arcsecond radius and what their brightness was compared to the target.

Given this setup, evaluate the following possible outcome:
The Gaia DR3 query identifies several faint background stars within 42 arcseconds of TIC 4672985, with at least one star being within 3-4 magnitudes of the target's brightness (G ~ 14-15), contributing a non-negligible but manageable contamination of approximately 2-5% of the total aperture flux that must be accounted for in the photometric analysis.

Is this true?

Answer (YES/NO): NO